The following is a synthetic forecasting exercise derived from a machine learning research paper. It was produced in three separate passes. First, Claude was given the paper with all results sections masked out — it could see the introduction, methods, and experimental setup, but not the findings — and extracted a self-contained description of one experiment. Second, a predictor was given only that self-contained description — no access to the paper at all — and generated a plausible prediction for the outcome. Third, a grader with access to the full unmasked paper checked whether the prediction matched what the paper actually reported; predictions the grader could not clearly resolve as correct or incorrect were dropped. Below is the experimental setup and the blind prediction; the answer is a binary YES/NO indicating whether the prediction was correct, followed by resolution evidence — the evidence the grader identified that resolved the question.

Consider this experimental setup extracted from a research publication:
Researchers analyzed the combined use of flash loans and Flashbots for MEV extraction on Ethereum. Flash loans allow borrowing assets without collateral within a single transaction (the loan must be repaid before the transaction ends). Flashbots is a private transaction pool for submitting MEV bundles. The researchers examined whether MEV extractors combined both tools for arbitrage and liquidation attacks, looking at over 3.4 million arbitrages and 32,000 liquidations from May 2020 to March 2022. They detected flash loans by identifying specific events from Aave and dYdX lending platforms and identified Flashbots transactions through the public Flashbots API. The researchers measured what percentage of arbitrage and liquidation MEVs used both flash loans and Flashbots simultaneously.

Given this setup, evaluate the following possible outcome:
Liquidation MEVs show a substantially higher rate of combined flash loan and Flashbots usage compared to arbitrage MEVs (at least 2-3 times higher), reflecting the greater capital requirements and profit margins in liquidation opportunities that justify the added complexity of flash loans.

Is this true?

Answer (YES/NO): YES